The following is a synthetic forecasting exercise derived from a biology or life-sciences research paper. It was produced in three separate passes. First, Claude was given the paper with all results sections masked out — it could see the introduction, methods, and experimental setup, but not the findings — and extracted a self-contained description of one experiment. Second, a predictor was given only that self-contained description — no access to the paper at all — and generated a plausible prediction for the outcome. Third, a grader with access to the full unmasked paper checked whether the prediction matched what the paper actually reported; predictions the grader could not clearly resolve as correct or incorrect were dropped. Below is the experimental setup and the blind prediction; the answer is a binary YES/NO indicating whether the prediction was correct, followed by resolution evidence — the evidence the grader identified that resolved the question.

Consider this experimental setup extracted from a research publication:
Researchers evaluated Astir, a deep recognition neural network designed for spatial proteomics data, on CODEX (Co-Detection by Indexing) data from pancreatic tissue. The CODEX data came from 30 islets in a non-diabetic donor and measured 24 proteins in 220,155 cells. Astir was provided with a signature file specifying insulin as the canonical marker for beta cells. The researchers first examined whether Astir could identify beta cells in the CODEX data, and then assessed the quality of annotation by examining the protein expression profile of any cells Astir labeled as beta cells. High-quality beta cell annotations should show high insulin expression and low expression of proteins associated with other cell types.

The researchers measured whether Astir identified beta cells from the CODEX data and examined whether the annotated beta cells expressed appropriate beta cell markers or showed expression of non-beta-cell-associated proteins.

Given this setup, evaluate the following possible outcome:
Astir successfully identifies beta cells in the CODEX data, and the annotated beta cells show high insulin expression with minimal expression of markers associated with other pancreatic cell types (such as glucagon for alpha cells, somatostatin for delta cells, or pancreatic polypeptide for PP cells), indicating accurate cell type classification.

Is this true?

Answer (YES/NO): NO